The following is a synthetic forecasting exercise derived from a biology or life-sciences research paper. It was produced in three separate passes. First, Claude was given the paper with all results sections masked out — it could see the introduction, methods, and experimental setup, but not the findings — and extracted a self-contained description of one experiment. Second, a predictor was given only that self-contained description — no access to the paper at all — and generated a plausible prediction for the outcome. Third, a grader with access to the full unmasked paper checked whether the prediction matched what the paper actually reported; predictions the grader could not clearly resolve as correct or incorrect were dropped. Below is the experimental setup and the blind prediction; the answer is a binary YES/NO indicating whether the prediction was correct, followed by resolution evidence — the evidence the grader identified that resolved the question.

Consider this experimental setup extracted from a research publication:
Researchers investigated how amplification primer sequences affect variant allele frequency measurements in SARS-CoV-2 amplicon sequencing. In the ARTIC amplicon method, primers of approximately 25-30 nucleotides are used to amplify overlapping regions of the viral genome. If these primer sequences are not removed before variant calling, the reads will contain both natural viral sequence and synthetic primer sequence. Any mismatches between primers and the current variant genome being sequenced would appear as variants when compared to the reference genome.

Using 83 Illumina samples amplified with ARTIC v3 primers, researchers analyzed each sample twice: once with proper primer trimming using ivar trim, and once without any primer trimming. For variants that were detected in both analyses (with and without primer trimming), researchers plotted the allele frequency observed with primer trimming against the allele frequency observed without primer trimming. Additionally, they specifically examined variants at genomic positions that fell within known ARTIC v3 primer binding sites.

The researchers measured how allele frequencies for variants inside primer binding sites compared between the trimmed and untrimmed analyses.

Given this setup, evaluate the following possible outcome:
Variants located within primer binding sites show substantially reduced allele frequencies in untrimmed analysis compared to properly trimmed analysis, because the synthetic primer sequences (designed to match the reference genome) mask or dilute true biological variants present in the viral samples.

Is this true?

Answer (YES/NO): YES